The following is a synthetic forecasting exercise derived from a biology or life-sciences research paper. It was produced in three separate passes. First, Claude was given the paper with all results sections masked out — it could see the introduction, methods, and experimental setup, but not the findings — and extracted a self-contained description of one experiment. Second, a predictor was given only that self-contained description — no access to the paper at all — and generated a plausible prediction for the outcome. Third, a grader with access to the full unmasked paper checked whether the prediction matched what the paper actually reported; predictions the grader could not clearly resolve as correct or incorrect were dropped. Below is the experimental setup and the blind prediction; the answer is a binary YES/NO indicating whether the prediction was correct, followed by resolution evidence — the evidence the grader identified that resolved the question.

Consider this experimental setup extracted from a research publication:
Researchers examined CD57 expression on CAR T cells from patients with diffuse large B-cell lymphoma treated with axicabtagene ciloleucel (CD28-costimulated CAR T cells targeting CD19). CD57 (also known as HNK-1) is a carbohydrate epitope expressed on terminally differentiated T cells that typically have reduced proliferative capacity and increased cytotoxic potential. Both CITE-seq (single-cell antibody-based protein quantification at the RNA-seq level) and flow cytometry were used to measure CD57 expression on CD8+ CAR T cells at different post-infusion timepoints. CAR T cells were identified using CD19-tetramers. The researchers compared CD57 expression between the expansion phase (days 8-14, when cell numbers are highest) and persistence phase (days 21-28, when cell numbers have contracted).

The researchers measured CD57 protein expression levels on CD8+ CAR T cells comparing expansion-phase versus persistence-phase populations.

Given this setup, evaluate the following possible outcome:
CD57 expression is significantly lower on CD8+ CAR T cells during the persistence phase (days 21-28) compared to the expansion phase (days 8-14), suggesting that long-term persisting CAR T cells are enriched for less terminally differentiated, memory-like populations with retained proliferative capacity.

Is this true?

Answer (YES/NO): NO